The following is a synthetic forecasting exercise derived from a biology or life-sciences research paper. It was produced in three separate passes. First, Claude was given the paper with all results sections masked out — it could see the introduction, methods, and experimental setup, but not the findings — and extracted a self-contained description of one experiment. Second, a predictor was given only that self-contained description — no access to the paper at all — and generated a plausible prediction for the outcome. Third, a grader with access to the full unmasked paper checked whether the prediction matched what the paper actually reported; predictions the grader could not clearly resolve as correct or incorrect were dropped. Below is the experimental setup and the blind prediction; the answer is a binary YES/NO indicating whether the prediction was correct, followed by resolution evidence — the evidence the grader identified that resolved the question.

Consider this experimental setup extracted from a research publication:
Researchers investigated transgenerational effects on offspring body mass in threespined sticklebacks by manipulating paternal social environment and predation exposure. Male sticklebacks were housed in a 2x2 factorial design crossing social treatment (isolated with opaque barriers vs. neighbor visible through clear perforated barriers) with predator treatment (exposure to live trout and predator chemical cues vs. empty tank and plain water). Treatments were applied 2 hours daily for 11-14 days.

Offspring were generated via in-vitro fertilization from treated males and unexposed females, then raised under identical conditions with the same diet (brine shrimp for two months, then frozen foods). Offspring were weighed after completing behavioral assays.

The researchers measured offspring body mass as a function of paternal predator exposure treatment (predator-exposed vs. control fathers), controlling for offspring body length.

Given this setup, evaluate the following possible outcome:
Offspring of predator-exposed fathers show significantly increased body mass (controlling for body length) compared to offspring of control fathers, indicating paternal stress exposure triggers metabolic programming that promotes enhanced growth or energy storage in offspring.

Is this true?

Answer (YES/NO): NO